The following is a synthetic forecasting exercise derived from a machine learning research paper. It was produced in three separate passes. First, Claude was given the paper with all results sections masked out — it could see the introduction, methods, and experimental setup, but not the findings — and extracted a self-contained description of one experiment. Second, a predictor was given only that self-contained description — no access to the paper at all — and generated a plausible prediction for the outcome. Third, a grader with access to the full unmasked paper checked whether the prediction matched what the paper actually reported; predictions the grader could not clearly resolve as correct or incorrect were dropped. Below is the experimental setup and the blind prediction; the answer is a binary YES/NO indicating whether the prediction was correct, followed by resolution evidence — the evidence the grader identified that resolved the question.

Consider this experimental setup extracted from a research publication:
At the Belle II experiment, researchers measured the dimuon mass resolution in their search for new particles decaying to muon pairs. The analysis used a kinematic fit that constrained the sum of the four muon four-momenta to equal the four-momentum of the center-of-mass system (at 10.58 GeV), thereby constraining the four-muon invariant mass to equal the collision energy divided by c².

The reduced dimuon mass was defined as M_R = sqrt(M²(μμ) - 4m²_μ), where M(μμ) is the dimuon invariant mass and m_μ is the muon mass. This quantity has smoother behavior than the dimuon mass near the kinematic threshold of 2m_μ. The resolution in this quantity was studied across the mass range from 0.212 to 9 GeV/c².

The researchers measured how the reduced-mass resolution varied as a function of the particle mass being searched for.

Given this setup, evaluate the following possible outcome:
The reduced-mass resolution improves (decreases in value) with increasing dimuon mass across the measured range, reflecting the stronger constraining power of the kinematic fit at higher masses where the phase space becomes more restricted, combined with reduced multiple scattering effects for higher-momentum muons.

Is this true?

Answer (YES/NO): NO